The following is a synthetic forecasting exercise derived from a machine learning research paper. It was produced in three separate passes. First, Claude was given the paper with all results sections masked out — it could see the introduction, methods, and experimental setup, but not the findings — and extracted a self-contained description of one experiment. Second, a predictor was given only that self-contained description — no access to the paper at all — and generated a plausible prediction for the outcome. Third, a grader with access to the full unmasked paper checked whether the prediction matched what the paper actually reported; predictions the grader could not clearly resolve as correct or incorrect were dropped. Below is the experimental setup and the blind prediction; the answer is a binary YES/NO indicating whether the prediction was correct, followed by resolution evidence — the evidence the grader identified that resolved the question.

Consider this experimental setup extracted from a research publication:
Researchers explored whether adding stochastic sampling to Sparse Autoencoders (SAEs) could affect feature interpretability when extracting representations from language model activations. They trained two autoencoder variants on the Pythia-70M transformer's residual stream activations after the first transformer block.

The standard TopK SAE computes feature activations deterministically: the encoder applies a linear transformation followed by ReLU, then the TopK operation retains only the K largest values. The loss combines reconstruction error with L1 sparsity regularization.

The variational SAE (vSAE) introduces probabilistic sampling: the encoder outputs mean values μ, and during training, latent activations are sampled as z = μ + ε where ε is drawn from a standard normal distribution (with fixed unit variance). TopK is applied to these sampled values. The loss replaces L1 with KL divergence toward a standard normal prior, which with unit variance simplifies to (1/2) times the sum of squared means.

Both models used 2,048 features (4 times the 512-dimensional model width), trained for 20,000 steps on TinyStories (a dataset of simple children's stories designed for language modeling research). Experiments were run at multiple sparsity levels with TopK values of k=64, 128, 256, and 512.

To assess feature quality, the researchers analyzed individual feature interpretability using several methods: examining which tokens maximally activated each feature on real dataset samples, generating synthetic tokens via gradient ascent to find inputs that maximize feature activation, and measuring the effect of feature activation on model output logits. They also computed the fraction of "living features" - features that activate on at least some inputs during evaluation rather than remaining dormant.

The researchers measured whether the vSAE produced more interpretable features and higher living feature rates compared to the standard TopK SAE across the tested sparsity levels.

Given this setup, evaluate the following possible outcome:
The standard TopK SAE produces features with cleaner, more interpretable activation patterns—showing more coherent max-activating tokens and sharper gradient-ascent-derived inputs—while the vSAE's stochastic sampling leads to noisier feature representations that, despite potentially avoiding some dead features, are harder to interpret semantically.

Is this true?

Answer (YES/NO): NO